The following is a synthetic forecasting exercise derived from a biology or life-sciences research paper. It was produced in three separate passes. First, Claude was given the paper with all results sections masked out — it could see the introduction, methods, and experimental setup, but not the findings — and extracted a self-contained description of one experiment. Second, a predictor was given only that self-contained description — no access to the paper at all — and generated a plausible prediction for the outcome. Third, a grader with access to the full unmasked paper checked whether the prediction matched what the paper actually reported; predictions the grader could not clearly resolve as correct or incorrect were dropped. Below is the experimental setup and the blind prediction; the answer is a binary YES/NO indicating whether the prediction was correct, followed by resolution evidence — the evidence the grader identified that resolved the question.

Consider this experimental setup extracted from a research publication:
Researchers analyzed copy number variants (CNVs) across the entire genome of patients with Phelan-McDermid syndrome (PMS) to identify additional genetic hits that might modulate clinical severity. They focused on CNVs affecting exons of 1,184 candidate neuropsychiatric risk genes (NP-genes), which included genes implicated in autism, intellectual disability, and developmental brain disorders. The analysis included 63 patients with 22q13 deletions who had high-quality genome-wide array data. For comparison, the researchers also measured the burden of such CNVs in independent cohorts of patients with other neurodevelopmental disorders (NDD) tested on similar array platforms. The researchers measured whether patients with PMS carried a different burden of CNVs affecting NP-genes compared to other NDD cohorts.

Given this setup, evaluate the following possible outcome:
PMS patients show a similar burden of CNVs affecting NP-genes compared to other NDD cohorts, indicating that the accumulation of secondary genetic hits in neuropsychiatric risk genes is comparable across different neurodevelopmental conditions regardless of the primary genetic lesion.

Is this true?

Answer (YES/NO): YES